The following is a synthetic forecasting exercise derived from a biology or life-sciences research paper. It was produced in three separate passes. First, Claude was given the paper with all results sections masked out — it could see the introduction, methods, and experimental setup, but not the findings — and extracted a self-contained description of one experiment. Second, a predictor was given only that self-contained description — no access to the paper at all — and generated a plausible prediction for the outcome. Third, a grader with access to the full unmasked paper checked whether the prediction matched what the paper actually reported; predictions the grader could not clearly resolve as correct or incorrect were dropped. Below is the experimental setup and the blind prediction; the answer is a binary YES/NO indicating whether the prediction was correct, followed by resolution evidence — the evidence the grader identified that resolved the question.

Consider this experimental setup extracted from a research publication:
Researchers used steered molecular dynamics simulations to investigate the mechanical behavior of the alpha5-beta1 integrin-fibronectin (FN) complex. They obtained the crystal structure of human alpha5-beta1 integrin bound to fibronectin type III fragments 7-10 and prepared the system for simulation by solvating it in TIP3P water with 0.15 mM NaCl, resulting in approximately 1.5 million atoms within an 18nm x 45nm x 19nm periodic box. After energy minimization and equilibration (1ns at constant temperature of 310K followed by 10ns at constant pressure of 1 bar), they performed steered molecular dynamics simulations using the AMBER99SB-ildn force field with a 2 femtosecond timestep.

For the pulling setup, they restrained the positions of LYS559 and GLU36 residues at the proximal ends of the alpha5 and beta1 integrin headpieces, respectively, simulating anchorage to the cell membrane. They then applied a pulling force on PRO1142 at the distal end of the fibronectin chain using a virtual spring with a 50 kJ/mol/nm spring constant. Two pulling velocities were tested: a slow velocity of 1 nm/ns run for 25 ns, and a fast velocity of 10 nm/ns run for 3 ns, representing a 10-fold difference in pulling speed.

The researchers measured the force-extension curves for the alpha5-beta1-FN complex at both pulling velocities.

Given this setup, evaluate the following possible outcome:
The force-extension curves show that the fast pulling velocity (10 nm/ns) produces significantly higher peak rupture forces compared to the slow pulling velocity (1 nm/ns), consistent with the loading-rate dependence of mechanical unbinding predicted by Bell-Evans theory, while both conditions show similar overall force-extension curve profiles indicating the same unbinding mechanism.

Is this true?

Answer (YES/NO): NO